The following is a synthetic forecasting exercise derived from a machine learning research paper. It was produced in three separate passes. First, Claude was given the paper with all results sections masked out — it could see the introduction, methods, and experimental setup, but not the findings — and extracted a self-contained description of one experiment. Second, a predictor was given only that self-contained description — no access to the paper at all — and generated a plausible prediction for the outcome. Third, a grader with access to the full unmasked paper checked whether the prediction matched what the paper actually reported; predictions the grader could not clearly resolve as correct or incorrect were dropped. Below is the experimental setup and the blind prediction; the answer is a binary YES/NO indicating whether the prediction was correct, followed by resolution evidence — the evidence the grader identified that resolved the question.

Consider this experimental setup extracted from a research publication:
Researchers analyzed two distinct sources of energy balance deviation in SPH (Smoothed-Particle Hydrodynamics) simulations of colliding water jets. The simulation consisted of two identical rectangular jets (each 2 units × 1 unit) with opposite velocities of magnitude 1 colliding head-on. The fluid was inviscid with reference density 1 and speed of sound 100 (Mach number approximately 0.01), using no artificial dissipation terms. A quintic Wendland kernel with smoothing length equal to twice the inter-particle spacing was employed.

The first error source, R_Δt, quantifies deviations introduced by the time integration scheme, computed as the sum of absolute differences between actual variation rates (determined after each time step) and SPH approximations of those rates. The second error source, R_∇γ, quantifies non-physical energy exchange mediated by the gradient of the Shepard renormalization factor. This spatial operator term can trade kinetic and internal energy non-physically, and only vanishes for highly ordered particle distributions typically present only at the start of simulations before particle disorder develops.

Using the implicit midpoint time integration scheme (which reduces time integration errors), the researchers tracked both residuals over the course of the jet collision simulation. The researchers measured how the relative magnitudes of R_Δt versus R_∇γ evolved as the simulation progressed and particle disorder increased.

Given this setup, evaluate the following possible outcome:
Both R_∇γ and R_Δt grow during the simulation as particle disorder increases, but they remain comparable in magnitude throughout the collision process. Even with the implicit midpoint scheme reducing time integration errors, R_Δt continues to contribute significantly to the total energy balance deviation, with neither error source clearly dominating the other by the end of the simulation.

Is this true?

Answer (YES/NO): NO